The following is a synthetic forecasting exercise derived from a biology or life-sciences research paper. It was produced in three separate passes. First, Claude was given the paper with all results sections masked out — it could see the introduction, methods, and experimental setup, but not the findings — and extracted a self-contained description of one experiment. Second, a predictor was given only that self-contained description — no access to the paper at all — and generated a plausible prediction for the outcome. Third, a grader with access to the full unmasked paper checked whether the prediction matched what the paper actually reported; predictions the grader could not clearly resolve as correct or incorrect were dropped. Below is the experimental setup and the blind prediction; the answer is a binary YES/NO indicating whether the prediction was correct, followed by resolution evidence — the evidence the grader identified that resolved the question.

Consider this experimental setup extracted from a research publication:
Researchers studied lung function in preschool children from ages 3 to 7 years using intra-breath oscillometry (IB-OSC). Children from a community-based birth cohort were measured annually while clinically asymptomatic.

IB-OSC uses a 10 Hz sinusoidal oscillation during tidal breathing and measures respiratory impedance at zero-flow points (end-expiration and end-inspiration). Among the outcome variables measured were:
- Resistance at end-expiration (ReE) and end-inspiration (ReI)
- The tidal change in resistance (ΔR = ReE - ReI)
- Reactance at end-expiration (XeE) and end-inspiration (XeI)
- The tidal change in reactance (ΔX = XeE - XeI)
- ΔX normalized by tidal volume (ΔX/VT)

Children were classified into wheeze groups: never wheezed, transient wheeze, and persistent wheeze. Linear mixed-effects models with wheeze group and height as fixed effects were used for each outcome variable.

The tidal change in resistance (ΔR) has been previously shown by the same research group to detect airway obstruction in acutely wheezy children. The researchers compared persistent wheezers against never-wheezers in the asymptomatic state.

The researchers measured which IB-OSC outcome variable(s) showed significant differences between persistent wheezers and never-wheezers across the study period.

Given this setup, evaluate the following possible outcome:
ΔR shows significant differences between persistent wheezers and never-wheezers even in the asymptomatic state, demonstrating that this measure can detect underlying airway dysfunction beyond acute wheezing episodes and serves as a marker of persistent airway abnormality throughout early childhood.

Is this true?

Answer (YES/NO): NO